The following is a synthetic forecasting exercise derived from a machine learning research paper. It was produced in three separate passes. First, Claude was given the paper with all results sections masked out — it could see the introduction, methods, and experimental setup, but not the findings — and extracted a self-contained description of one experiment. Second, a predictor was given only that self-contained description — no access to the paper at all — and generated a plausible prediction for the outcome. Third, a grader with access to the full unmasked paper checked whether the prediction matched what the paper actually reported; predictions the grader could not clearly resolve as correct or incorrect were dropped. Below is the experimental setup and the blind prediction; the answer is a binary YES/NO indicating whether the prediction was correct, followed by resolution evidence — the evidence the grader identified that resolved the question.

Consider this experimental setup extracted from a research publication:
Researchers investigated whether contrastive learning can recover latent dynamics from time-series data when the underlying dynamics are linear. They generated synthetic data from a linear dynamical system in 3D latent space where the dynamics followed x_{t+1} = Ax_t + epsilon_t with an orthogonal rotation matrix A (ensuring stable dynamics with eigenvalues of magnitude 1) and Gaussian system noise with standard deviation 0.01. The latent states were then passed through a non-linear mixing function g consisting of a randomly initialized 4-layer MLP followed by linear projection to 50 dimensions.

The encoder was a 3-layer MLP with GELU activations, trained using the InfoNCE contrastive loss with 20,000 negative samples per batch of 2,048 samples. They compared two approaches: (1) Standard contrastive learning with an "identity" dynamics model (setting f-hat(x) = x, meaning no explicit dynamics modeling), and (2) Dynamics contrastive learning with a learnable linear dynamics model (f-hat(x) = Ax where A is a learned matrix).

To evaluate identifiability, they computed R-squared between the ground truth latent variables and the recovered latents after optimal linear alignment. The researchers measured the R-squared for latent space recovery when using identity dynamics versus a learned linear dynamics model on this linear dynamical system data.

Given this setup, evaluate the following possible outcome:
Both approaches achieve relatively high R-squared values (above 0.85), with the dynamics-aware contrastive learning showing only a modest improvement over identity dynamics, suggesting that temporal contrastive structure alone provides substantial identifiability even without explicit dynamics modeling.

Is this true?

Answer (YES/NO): NO